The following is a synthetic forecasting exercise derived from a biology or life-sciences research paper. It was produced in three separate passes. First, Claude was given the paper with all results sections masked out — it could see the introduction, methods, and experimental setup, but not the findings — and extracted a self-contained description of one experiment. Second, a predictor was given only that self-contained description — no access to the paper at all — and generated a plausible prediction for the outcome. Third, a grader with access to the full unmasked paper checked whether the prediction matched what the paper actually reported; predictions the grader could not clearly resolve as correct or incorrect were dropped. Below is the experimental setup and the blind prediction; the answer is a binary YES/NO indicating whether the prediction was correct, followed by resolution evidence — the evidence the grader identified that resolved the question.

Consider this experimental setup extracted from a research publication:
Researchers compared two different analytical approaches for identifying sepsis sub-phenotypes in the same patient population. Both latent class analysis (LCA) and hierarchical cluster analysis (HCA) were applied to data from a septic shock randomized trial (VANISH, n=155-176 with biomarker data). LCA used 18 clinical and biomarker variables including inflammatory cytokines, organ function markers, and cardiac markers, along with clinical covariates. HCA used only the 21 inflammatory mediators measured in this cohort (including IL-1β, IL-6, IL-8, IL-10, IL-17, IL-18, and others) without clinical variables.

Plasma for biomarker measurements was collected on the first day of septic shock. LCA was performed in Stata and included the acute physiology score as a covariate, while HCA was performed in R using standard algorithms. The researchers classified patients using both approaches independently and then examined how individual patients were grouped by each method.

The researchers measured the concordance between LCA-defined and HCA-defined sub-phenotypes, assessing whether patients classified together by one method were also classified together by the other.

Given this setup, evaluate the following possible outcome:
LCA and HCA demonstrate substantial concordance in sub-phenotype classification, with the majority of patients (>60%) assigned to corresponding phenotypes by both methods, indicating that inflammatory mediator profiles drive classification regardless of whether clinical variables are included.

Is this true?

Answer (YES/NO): YES